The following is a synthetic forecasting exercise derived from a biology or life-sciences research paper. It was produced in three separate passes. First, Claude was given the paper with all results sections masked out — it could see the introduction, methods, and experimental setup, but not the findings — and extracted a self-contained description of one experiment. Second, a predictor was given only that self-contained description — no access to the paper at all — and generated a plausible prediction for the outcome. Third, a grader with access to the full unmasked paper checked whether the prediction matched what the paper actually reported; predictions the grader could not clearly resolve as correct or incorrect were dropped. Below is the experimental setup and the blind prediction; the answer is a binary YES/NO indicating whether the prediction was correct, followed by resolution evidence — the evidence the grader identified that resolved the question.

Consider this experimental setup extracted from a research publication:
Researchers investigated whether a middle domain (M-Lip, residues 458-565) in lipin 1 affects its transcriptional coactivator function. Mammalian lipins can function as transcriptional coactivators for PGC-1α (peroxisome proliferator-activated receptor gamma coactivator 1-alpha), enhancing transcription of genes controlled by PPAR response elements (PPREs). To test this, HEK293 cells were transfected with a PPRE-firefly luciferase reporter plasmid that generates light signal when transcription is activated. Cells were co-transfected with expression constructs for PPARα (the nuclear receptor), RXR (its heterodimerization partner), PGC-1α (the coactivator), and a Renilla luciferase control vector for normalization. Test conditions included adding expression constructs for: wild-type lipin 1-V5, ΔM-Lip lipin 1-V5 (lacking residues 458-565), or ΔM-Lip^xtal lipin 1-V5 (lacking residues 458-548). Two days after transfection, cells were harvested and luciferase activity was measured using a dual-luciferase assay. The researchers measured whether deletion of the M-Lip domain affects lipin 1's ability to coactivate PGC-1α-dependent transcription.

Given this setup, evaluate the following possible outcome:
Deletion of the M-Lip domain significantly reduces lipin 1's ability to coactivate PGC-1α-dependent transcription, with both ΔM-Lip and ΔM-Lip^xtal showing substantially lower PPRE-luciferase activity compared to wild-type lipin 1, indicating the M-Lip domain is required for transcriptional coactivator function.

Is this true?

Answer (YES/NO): NO